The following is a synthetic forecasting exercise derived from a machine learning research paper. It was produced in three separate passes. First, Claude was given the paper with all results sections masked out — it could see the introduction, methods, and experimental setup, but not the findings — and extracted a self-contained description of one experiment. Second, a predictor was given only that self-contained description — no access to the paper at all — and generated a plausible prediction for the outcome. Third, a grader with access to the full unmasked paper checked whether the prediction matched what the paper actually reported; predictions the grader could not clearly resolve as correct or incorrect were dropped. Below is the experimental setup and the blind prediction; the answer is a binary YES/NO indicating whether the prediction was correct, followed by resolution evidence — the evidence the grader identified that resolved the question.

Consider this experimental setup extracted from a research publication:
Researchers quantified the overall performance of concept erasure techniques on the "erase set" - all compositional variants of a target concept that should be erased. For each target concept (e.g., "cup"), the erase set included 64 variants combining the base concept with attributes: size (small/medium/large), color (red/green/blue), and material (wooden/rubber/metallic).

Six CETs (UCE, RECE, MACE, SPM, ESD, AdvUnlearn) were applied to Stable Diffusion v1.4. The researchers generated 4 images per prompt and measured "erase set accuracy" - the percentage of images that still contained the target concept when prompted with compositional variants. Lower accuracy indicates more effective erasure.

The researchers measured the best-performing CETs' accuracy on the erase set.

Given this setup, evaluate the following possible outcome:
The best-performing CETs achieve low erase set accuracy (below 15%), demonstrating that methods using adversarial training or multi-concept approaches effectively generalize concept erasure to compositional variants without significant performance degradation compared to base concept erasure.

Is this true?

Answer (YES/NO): NO